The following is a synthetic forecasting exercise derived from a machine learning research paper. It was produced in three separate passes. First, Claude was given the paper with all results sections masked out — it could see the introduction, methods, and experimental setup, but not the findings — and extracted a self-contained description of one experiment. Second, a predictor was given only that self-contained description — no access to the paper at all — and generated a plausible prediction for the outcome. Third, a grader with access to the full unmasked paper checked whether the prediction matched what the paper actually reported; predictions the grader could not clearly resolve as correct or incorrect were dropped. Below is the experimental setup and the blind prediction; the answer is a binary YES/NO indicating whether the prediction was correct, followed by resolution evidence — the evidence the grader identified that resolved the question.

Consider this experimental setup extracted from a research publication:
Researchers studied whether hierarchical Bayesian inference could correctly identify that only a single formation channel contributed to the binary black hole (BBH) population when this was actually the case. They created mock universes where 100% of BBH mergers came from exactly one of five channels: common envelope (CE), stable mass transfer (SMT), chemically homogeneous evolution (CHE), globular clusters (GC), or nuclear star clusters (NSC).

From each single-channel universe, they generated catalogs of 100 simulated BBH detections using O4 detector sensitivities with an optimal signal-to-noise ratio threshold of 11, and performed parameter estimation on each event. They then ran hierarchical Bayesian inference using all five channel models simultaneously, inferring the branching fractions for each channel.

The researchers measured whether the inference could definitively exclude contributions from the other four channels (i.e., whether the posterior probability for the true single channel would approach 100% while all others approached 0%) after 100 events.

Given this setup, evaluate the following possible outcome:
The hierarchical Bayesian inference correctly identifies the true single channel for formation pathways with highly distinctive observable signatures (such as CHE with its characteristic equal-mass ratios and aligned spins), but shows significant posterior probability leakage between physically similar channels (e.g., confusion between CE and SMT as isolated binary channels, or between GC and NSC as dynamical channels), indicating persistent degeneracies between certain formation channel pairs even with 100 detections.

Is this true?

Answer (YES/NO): NO